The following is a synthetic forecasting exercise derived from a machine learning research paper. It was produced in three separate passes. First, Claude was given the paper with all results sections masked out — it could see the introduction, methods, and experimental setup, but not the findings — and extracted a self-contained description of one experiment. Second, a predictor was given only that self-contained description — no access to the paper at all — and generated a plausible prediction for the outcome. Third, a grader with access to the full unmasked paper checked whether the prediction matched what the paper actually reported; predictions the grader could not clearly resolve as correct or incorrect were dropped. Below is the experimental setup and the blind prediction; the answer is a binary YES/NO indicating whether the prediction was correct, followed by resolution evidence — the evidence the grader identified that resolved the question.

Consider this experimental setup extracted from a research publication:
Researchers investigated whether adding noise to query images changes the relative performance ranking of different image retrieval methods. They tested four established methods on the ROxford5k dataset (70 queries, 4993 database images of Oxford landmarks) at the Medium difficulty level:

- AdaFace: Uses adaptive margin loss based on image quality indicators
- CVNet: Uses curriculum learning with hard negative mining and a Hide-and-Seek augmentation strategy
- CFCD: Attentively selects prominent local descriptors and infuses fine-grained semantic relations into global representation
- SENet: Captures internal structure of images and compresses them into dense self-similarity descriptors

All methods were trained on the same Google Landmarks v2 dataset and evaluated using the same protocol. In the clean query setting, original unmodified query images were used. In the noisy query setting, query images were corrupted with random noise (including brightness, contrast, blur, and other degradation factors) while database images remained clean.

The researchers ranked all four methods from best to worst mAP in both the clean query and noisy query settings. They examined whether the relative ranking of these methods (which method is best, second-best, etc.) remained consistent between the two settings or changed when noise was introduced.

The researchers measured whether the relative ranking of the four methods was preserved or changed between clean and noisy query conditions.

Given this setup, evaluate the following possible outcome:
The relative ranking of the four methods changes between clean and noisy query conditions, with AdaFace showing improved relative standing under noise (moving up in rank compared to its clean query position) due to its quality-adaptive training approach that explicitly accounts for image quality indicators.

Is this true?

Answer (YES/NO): NO